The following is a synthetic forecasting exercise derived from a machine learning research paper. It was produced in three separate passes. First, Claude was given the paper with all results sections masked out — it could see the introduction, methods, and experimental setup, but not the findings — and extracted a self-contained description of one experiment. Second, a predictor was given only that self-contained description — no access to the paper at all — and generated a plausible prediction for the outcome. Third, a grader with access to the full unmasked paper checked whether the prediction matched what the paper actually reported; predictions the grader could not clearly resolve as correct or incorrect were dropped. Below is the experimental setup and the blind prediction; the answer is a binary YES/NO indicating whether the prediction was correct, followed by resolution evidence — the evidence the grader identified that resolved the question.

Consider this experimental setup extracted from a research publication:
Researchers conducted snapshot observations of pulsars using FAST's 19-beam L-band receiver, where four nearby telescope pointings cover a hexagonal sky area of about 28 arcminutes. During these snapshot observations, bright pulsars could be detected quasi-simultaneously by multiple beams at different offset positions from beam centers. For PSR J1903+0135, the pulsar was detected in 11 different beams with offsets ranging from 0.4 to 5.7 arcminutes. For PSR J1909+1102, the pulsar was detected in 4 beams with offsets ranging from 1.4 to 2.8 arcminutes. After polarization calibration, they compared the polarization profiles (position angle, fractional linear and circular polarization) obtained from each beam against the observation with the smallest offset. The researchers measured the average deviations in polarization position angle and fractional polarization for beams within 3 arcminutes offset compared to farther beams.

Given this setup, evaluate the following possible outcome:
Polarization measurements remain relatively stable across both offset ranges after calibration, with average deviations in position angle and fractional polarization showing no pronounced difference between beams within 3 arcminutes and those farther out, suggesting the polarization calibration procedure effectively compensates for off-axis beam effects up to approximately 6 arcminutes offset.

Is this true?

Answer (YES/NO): NO